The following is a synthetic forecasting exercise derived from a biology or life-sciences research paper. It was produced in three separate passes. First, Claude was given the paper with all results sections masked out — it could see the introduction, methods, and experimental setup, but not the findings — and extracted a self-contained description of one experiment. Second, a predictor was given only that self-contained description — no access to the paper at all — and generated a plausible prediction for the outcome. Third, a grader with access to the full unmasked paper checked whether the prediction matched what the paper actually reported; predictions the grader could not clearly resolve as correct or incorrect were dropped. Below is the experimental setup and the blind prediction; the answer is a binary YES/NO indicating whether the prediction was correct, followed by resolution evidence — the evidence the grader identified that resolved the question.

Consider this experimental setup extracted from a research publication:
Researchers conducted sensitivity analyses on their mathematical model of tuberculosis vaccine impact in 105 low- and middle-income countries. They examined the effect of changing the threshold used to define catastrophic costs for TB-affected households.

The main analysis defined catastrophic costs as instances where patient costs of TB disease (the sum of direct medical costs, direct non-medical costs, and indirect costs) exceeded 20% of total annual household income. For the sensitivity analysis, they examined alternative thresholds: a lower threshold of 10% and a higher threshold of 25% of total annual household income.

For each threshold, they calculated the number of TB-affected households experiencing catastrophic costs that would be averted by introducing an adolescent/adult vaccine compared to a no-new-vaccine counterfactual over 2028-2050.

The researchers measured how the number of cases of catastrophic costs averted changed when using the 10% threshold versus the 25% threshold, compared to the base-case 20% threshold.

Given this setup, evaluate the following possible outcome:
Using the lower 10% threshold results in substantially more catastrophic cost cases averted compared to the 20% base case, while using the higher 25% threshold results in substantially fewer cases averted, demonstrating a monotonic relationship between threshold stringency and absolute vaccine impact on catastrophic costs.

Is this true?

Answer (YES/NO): YES